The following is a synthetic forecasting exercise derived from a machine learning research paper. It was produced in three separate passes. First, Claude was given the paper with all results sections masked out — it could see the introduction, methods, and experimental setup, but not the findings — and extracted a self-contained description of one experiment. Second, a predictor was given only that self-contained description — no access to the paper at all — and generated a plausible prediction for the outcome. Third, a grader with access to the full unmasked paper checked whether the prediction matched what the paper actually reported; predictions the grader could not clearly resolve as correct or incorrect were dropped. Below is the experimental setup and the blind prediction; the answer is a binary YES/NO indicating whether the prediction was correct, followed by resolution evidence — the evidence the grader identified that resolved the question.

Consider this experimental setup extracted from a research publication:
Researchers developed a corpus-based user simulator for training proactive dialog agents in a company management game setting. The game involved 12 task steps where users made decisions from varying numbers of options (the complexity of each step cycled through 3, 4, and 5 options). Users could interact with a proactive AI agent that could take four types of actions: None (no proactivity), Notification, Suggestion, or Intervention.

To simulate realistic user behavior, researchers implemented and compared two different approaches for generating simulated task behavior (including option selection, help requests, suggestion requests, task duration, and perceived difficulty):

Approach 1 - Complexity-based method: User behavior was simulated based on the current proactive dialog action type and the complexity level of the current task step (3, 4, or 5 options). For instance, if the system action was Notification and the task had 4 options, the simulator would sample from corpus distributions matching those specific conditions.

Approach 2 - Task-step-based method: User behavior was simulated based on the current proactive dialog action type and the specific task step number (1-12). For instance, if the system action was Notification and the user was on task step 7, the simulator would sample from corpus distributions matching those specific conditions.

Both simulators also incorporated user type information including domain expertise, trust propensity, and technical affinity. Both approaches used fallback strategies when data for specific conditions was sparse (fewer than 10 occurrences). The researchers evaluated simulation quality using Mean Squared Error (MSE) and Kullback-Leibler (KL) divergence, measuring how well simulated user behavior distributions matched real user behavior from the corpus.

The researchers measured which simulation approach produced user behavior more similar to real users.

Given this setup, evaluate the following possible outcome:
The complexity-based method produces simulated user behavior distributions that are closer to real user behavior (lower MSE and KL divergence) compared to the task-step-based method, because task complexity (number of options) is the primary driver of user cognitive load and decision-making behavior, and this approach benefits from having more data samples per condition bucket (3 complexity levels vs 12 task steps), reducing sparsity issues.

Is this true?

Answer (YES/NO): NO